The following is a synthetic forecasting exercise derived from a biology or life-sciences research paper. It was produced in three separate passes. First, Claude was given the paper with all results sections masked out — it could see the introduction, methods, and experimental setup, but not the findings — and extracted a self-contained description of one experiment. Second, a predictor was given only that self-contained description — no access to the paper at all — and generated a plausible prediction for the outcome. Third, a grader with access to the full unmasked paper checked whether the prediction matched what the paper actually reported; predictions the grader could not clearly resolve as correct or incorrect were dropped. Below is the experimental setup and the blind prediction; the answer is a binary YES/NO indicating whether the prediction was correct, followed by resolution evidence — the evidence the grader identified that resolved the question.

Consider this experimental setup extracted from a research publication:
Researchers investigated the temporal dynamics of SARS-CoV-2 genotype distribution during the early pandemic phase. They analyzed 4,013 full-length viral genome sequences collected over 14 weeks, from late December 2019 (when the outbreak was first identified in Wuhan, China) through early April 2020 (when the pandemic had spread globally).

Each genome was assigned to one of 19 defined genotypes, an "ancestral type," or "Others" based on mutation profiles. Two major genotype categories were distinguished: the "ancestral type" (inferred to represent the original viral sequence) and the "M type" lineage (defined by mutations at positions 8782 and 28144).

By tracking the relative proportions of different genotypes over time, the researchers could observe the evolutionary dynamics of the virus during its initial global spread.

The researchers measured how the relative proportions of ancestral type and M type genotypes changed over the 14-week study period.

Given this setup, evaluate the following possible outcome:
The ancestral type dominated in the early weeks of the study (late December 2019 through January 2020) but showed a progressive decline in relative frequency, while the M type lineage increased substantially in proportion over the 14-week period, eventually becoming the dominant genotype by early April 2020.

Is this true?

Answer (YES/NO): NO